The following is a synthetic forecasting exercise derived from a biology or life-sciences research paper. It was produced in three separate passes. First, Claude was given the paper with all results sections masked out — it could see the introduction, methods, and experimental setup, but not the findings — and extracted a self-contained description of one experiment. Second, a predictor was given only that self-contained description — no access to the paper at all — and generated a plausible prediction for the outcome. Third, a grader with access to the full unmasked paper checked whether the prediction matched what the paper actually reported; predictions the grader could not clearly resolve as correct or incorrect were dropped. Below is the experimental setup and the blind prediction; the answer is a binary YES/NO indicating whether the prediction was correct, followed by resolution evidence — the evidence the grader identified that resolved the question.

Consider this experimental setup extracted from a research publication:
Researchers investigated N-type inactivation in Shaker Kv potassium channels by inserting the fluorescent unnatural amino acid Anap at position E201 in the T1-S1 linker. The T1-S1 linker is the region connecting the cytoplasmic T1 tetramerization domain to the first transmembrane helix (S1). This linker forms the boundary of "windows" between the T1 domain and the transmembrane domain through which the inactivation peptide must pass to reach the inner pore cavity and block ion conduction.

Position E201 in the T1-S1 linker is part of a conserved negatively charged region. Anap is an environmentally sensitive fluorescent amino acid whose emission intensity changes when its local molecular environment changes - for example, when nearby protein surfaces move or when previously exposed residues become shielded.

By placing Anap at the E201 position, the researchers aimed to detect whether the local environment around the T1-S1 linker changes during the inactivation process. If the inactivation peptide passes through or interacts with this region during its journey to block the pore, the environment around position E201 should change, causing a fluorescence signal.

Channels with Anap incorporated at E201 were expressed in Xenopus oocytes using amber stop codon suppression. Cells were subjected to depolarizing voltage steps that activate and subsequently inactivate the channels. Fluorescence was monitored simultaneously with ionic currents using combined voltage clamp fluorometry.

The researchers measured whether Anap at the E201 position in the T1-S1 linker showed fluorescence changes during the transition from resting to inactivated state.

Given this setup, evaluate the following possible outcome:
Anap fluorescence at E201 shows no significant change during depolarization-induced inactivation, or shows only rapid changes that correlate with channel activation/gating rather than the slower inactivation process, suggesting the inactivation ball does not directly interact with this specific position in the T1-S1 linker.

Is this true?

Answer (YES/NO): NO